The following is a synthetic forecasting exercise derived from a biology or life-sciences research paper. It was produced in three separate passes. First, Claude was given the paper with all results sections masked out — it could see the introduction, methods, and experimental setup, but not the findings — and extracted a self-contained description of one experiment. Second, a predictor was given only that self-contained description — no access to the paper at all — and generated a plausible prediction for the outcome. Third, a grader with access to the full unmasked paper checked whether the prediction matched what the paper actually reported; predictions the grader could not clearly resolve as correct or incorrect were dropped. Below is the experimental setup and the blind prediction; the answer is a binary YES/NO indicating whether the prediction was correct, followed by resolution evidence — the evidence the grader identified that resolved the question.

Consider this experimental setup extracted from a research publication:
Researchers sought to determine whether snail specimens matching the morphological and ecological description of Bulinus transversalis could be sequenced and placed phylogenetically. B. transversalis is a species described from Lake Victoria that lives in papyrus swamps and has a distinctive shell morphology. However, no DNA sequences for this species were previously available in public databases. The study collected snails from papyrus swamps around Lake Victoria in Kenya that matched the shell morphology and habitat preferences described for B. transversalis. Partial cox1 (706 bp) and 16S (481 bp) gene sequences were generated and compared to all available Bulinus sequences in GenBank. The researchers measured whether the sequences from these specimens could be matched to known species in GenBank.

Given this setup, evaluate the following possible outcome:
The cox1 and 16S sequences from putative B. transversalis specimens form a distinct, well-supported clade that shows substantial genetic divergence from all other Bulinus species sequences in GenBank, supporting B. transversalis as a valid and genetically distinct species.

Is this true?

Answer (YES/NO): NO